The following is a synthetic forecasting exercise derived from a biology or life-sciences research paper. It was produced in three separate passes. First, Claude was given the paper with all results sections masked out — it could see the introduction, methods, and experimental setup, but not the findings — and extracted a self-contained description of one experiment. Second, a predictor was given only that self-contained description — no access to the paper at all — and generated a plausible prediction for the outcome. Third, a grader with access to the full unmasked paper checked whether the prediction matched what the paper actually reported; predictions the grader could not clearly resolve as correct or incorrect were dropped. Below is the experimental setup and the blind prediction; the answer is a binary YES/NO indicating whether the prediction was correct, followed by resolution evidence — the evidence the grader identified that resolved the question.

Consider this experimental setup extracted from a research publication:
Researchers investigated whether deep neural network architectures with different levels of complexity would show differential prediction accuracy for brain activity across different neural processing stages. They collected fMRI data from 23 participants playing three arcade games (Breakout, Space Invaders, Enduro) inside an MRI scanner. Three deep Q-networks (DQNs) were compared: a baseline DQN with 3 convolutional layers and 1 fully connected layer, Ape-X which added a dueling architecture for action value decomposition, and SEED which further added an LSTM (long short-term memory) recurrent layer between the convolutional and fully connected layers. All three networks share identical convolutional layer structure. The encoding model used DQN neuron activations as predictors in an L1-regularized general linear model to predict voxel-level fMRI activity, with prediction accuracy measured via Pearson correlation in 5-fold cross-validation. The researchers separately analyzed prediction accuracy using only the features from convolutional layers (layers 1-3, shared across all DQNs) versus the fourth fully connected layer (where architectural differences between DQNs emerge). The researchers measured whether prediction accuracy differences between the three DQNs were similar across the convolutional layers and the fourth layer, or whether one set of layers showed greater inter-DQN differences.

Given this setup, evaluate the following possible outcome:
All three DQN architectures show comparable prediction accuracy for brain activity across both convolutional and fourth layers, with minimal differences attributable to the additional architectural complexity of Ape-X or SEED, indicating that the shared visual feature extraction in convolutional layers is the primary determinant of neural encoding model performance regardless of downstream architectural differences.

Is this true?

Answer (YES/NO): NO